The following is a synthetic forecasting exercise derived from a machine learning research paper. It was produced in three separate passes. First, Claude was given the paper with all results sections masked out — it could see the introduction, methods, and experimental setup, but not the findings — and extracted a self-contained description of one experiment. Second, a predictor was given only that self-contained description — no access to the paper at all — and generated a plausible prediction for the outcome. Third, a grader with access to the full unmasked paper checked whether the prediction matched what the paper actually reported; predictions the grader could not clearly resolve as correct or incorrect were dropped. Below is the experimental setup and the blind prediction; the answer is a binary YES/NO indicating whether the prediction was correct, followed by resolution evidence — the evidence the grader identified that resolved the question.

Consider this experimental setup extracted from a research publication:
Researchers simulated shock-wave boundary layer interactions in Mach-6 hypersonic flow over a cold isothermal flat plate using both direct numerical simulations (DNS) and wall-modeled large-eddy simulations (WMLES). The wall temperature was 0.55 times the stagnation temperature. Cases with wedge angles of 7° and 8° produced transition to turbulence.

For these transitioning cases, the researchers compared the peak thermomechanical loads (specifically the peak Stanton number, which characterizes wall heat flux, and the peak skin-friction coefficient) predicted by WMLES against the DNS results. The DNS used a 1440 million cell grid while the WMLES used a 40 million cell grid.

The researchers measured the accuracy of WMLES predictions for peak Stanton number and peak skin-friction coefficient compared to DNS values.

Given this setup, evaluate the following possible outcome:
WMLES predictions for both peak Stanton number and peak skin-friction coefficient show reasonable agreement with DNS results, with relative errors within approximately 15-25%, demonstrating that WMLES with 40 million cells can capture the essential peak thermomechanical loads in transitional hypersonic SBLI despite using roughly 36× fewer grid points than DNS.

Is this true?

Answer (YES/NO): NO